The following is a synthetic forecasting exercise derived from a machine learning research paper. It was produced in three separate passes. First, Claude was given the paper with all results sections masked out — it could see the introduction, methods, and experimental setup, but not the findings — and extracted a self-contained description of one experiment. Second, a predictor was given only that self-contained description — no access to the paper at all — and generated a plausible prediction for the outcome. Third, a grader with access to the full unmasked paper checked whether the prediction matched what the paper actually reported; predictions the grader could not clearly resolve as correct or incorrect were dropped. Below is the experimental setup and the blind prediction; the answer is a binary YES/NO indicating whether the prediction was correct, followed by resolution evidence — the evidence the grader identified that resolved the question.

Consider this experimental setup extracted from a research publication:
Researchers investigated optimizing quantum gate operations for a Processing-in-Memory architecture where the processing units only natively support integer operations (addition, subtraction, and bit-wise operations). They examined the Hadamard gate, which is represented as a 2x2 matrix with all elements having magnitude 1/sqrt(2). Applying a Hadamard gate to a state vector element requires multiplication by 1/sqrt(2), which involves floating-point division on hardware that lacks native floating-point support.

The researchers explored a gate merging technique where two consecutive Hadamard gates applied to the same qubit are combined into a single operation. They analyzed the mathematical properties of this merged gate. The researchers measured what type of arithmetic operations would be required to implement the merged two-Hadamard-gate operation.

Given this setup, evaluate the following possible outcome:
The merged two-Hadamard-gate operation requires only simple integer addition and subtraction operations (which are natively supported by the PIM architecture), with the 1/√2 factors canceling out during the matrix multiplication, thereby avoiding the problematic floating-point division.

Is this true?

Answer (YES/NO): NO